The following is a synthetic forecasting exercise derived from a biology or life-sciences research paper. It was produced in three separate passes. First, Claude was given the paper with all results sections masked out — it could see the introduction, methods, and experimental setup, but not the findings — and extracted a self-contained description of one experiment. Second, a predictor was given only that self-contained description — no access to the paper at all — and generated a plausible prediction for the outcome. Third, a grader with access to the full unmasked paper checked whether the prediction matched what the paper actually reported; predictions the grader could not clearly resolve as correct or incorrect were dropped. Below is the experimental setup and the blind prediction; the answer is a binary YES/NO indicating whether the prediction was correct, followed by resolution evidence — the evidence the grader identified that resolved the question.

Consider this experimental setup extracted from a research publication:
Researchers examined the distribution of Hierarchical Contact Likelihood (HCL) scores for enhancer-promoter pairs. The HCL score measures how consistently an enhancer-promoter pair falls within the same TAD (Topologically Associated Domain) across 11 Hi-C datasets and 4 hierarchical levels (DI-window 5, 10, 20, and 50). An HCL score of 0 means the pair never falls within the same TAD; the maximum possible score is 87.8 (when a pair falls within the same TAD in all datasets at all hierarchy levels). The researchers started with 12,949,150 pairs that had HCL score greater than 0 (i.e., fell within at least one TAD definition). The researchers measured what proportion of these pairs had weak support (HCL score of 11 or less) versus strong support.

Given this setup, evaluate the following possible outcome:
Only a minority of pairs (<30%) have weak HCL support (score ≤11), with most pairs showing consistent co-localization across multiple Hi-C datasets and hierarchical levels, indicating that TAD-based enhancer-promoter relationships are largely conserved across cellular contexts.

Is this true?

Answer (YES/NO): NO